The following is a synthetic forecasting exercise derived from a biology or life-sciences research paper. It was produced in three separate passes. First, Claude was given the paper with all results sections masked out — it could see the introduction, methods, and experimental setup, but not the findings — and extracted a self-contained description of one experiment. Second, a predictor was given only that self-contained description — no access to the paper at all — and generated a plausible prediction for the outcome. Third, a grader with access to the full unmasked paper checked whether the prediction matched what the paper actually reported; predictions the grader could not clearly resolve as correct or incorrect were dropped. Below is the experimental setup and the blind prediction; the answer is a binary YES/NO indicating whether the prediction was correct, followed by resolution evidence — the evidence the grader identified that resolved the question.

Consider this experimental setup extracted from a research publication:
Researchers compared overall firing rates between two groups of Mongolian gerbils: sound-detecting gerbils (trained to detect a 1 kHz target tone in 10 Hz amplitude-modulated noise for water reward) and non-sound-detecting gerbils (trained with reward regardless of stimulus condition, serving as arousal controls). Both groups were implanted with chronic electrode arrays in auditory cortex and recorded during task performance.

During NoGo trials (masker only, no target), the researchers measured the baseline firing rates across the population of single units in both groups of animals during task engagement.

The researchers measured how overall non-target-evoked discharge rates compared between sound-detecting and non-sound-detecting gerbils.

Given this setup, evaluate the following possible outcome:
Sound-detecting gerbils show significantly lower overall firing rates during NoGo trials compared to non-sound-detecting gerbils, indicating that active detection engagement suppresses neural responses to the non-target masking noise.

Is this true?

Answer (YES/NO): NO